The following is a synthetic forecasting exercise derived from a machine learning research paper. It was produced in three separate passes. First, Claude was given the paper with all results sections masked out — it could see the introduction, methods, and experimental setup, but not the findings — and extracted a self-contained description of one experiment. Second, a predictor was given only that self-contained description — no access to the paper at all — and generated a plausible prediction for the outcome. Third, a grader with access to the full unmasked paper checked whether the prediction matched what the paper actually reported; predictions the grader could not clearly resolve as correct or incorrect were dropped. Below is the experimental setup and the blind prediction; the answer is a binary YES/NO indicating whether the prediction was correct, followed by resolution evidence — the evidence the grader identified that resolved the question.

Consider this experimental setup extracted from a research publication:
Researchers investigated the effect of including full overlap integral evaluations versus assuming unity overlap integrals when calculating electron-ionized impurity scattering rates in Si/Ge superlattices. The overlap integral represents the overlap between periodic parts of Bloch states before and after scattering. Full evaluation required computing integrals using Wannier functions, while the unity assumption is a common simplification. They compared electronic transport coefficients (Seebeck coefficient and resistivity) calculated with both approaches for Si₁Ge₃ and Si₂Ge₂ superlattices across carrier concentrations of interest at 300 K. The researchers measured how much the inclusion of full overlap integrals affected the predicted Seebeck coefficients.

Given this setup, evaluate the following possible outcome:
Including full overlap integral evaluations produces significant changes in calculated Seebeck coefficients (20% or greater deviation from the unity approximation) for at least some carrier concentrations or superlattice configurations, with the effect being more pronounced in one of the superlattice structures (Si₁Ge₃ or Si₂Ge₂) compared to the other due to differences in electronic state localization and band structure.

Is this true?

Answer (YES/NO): NO